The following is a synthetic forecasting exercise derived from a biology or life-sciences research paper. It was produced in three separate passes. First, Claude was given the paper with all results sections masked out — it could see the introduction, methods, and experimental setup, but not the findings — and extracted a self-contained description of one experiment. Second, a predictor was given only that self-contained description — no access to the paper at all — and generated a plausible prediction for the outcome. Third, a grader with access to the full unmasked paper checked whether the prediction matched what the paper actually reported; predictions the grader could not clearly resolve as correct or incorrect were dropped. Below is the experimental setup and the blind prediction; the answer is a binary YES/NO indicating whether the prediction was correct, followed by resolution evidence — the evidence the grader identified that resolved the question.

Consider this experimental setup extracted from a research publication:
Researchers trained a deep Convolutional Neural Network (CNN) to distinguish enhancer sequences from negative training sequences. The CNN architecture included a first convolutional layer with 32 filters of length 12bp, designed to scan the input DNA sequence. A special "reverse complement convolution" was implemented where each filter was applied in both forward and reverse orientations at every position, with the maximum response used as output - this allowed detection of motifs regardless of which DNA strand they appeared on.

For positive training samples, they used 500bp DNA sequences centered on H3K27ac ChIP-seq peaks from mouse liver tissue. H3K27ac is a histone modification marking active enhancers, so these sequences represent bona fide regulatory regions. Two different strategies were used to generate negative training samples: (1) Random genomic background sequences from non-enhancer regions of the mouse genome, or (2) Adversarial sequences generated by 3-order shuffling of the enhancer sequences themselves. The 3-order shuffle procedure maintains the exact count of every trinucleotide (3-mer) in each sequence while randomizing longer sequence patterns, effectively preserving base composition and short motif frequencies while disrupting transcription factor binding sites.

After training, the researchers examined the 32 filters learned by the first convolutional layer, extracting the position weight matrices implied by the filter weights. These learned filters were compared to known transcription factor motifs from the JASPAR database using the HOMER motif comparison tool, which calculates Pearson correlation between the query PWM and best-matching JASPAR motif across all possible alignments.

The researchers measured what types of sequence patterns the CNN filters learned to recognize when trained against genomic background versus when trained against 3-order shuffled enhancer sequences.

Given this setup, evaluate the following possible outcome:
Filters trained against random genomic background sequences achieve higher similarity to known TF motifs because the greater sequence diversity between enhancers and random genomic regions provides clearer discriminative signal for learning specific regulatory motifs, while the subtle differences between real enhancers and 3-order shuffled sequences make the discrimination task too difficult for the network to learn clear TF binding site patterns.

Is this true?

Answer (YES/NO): NO